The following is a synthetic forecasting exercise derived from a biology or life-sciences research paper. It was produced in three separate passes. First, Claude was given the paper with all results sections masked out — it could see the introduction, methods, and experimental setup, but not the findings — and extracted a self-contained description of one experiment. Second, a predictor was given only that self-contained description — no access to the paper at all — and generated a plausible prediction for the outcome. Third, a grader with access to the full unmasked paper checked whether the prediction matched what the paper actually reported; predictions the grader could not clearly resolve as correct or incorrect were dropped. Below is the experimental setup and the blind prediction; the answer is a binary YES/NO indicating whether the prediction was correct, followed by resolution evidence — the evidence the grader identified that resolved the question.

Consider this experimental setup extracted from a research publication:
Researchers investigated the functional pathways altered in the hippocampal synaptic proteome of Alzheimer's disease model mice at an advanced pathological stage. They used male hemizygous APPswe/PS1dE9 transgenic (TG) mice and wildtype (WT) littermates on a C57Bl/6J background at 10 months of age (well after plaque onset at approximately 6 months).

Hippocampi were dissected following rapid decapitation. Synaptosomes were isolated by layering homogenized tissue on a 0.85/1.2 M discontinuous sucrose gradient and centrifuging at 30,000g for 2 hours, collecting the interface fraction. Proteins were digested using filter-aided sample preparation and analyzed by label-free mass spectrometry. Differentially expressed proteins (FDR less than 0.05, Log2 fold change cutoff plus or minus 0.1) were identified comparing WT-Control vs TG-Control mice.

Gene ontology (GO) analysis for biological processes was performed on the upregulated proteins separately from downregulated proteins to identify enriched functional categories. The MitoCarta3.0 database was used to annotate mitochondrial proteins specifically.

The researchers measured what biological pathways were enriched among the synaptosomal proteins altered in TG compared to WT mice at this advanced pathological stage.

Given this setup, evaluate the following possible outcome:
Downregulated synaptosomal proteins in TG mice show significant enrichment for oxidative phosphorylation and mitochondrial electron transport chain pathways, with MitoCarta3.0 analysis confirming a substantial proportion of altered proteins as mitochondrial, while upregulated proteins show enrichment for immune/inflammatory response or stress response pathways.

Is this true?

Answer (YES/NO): NO